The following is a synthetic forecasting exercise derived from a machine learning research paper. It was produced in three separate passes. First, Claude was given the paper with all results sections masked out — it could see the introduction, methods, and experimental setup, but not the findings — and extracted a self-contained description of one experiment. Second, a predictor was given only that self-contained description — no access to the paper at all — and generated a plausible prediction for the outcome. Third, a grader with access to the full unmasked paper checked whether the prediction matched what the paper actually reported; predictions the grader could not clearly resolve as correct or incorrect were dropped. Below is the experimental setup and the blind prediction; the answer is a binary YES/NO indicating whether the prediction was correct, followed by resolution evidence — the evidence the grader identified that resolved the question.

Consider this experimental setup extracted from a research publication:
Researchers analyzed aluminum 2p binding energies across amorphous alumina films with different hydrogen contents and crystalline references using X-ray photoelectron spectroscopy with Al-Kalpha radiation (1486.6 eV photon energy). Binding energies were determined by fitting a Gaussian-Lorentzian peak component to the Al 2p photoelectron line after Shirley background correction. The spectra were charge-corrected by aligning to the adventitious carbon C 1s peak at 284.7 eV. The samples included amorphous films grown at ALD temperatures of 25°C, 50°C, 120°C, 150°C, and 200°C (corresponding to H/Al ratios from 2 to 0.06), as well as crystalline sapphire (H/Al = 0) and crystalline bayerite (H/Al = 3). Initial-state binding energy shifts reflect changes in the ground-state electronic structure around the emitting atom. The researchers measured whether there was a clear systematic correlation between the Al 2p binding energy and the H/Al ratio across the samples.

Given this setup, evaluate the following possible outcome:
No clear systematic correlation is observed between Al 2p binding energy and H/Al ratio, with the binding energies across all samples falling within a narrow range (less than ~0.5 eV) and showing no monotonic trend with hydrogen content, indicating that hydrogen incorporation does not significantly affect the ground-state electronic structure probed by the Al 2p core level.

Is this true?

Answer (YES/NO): NO